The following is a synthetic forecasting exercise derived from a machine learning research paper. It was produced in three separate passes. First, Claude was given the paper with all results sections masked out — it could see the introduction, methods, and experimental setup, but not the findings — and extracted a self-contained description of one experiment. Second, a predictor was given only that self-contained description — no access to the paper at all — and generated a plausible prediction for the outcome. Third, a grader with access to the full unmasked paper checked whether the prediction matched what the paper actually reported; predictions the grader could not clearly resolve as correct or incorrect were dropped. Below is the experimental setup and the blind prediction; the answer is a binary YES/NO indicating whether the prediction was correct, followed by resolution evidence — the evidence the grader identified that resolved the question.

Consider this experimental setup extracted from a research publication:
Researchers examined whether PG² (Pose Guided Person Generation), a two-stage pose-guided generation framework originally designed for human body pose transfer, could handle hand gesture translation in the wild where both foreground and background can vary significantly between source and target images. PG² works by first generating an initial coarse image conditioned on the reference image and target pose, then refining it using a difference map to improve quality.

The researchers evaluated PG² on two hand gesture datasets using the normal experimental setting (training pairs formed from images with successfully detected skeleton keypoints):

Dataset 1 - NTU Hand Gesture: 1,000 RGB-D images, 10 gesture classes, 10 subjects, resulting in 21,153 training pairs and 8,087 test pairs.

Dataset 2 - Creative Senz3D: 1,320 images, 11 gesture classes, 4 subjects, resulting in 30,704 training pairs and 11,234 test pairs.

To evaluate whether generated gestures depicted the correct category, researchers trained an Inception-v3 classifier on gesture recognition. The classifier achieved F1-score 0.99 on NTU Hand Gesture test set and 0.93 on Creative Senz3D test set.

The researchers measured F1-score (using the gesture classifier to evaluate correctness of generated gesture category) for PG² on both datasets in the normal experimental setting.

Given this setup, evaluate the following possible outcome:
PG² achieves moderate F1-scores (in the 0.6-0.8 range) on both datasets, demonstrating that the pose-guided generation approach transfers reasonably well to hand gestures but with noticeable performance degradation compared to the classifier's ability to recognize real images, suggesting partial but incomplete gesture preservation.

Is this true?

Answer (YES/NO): NO